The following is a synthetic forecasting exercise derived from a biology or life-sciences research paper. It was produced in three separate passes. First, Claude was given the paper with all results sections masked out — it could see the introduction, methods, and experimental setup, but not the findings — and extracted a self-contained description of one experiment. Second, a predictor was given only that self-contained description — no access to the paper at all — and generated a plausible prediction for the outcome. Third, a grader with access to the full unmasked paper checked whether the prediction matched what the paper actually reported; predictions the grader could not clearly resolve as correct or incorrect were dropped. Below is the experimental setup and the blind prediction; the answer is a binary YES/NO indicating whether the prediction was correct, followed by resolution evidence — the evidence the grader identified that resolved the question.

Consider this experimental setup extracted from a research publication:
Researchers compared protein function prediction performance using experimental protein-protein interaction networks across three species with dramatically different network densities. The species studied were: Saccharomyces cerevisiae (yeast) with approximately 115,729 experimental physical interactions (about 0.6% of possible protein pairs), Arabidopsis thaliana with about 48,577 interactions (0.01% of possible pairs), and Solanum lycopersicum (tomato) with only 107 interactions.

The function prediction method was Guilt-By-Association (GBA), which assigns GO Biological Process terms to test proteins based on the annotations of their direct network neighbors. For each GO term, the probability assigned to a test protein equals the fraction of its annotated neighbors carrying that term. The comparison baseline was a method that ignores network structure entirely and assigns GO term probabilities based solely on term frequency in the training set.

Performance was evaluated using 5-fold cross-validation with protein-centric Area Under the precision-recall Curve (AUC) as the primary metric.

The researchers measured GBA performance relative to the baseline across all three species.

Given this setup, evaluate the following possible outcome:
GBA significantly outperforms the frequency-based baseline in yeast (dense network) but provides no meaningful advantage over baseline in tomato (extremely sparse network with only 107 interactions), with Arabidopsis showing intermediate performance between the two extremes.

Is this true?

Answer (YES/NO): NO